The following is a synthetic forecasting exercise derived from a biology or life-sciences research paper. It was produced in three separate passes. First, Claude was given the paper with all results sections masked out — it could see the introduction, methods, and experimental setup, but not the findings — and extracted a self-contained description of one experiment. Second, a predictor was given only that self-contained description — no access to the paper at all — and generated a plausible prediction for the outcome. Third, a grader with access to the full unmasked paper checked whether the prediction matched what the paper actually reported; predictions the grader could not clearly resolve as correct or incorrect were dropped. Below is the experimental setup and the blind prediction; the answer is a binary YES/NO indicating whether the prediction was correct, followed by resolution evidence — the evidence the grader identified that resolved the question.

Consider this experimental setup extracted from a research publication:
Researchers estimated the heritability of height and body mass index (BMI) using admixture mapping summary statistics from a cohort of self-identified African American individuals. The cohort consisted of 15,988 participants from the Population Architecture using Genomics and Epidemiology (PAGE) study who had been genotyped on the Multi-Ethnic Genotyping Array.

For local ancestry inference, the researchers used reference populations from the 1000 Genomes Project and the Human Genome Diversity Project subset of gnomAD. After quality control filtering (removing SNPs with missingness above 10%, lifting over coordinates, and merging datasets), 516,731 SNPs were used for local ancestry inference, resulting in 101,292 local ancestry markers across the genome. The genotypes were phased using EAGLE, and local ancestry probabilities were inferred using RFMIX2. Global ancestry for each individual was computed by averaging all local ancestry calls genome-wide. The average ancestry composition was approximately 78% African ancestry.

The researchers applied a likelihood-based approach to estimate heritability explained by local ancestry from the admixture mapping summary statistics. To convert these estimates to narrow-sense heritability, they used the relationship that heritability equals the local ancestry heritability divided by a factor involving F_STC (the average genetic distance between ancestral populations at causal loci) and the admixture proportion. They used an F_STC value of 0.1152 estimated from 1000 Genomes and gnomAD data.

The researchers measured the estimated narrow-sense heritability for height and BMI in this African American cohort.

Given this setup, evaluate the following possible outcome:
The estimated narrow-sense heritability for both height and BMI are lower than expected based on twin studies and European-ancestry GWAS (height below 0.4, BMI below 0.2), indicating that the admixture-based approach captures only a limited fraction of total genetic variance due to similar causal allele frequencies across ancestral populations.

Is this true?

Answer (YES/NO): NO